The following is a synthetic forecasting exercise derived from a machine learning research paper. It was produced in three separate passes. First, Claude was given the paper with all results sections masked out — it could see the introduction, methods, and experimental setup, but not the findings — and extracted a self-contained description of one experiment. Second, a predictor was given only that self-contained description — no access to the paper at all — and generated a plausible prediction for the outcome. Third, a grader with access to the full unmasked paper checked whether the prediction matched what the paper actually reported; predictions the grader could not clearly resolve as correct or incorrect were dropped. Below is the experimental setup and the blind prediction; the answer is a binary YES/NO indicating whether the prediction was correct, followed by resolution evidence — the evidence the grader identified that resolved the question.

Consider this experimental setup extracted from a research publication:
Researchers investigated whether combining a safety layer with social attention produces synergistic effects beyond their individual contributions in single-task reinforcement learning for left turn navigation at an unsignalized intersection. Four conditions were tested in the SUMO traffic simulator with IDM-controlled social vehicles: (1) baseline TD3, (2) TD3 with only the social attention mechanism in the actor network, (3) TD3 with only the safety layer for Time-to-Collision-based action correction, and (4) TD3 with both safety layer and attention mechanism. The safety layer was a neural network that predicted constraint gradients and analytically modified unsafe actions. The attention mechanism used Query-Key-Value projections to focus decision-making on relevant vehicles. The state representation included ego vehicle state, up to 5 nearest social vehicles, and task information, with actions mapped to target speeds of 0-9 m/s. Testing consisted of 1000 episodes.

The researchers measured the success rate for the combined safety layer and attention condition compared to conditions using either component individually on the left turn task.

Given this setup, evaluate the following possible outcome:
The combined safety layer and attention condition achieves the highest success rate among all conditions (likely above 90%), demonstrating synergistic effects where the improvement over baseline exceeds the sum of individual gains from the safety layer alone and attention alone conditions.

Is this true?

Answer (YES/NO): YES